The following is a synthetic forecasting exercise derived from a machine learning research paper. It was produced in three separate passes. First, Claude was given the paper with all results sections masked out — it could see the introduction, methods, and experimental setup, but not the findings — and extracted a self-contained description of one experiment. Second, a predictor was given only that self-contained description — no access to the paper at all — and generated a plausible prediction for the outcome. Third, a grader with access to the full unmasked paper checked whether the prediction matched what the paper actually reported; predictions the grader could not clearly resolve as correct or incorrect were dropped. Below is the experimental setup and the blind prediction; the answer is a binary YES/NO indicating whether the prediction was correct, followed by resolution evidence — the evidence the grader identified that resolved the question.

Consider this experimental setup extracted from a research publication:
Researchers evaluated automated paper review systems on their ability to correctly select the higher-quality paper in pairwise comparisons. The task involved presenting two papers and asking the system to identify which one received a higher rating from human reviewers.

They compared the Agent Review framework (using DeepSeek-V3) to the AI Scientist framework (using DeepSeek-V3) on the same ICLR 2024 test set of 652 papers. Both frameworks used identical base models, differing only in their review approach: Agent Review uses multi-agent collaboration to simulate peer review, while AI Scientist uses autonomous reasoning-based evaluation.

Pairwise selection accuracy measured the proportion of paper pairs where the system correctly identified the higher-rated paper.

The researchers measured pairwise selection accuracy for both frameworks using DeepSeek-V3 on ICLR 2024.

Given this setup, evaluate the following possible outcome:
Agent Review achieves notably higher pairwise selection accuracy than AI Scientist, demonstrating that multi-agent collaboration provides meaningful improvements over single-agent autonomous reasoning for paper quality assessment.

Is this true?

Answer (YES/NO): NO